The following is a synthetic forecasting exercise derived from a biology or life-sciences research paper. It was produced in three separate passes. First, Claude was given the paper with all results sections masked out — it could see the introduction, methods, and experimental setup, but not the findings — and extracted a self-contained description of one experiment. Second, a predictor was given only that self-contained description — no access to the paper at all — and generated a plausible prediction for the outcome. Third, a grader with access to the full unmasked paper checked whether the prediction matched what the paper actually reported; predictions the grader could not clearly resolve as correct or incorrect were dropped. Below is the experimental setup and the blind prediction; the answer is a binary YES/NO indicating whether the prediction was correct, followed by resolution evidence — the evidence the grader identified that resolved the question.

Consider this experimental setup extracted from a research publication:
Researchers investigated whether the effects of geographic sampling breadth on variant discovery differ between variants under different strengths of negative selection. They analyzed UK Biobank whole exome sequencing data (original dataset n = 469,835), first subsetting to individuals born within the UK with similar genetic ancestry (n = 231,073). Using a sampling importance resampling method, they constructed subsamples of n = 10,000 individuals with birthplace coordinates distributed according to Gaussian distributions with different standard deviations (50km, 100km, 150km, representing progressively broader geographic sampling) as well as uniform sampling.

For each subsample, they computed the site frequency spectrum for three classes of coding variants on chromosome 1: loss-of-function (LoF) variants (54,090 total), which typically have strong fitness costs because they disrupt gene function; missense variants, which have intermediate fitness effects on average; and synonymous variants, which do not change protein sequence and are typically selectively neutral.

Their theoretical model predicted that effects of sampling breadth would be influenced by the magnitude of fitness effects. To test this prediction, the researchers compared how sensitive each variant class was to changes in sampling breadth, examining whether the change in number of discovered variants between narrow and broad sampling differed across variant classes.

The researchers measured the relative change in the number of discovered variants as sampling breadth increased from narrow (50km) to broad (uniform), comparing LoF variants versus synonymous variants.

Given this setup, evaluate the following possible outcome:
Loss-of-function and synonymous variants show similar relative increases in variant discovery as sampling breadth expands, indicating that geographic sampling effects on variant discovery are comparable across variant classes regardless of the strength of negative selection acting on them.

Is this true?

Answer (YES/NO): NO